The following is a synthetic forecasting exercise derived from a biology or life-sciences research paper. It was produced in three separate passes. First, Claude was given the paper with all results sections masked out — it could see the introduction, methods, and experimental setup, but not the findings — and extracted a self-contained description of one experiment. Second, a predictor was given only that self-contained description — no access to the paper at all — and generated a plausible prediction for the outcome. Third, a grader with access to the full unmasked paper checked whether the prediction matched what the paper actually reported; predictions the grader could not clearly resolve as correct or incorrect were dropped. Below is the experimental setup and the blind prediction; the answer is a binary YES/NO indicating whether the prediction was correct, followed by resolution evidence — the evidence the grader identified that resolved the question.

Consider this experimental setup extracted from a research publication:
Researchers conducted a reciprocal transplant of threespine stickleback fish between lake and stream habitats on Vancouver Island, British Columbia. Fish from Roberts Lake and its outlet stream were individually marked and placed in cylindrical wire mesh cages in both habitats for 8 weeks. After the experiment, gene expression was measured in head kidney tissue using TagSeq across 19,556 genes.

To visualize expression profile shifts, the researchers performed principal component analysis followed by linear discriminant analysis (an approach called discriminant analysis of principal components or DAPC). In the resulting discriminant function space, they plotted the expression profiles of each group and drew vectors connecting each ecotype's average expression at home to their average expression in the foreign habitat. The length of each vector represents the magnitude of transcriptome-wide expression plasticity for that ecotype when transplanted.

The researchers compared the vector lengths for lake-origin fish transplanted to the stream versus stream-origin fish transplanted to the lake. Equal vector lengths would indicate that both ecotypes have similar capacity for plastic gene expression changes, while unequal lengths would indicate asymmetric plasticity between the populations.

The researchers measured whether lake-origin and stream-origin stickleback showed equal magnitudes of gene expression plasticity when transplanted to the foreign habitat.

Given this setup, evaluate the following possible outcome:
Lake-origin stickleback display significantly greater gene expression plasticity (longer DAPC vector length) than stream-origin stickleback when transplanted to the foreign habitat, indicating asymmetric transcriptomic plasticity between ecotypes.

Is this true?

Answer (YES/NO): YES